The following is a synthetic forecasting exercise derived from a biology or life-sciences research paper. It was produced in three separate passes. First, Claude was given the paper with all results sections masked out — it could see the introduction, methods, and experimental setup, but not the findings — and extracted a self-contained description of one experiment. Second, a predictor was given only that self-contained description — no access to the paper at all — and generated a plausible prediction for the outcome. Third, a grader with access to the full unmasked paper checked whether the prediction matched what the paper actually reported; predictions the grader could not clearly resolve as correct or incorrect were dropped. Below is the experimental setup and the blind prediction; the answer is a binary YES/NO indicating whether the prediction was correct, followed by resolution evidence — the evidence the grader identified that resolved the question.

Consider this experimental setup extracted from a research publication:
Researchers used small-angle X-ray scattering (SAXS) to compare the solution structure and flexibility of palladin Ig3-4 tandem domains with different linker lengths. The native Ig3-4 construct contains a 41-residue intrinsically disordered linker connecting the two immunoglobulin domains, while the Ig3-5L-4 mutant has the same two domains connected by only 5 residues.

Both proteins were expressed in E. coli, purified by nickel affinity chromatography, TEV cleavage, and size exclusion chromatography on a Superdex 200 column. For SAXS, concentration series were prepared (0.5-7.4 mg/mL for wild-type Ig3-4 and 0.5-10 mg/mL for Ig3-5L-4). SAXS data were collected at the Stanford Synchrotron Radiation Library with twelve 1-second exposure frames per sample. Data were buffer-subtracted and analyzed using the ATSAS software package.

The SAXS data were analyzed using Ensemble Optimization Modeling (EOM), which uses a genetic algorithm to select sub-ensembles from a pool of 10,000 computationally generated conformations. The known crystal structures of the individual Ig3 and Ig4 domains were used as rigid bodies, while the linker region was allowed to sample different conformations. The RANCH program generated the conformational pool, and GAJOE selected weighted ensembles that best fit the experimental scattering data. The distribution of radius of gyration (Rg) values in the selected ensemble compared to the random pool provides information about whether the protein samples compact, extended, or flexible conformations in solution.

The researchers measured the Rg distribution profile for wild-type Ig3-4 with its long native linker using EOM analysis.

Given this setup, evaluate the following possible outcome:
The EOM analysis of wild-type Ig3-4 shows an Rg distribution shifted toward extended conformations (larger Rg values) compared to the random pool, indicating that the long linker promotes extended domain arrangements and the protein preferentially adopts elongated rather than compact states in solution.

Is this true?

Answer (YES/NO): NO